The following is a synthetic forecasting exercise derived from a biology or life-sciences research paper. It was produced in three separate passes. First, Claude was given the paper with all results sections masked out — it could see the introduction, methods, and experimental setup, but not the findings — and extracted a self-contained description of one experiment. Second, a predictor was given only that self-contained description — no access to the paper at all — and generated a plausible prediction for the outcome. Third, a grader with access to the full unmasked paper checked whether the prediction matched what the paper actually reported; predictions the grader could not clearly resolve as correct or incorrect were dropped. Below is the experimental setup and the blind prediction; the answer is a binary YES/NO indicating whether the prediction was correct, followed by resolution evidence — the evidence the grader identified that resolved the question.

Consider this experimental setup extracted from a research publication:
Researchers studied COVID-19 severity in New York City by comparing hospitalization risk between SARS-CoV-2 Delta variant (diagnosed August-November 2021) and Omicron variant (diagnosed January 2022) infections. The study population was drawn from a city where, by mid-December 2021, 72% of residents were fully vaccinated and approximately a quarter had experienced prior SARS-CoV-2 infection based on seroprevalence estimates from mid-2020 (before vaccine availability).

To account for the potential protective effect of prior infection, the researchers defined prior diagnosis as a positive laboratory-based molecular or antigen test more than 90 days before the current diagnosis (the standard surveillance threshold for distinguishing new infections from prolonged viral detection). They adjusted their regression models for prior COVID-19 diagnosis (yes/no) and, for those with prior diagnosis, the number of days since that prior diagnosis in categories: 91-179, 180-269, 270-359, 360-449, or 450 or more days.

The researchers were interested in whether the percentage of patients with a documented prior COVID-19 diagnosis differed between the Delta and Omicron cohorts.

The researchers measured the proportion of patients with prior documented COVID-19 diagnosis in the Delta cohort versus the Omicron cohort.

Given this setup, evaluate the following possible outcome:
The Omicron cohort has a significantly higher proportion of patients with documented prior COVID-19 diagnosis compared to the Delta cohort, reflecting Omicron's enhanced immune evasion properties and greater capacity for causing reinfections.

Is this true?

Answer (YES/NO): NO